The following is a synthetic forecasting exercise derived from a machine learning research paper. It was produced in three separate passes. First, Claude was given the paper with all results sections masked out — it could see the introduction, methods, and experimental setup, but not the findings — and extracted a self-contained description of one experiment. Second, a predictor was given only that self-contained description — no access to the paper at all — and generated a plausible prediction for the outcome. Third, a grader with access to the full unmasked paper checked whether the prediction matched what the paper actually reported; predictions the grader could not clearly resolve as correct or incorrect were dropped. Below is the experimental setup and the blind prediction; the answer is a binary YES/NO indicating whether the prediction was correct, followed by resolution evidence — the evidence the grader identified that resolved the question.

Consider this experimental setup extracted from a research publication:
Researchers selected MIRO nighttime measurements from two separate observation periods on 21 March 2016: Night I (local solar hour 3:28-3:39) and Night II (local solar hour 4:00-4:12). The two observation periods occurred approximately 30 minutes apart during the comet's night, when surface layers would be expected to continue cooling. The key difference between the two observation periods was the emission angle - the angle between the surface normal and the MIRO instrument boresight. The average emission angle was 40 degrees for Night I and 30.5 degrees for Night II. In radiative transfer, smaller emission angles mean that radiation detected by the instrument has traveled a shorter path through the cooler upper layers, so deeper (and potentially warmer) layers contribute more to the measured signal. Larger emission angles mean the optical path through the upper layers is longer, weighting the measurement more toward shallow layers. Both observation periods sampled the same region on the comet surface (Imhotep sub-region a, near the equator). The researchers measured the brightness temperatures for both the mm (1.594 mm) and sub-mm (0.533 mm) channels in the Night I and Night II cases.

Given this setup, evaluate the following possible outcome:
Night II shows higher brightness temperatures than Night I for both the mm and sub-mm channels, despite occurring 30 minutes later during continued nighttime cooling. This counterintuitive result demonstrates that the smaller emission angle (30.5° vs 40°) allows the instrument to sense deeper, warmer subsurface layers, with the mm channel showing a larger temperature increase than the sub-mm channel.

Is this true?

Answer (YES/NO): NO